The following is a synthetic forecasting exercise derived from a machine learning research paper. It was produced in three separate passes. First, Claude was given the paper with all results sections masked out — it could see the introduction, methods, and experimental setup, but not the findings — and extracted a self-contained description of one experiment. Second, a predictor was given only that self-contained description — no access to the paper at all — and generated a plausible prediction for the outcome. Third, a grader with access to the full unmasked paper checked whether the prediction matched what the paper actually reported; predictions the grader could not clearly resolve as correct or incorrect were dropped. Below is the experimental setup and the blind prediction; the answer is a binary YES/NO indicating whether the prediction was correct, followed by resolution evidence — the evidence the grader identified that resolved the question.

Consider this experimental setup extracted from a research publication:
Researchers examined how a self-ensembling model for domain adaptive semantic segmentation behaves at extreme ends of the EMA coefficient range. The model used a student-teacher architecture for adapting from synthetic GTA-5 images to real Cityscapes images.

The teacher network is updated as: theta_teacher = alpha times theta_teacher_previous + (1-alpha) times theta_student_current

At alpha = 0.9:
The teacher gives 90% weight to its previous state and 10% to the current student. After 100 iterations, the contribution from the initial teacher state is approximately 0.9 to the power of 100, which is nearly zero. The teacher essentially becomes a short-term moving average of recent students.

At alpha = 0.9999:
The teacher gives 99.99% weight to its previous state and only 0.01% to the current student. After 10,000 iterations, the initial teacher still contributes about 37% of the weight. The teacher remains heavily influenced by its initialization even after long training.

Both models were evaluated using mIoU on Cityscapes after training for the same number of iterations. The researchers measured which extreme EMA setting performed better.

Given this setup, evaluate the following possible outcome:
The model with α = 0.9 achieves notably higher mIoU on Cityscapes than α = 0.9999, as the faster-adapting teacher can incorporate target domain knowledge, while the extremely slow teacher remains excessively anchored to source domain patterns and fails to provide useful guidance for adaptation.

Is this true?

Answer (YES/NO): YES